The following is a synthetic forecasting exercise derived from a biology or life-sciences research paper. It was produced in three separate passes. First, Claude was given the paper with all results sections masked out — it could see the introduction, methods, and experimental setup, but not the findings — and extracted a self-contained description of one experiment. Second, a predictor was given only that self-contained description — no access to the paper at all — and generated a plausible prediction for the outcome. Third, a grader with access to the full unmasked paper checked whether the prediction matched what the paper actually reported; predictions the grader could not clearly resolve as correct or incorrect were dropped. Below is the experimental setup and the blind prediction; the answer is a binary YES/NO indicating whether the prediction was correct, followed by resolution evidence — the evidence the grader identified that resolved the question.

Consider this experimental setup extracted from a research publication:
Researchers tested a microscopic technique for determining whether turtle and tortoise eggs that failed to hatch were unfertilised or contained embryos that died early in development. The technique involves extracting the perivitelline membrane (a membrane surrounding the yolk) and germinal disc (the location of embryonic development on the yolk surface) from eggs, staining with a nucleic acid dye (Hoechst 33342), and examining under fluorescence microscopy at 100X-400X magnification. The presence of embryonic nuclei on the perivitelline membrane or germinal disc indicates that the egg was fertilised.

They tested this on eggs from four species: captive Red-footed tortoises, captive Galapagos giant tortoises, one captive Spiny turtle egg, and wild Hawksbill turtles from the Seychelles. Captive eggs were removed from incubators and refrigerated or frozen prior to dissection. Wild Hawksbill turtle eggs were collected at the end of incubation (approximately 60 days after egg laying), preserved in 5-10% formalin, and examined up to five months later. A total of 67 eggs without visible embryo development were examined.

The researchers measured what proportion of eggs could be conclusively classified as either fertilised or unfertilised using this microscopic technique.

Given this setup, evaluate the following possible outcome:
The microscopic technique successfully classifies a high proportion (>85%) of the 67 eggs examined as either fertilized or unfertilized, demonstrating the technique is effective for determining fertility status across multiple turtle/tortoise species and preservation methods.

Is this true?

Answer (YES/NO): NO